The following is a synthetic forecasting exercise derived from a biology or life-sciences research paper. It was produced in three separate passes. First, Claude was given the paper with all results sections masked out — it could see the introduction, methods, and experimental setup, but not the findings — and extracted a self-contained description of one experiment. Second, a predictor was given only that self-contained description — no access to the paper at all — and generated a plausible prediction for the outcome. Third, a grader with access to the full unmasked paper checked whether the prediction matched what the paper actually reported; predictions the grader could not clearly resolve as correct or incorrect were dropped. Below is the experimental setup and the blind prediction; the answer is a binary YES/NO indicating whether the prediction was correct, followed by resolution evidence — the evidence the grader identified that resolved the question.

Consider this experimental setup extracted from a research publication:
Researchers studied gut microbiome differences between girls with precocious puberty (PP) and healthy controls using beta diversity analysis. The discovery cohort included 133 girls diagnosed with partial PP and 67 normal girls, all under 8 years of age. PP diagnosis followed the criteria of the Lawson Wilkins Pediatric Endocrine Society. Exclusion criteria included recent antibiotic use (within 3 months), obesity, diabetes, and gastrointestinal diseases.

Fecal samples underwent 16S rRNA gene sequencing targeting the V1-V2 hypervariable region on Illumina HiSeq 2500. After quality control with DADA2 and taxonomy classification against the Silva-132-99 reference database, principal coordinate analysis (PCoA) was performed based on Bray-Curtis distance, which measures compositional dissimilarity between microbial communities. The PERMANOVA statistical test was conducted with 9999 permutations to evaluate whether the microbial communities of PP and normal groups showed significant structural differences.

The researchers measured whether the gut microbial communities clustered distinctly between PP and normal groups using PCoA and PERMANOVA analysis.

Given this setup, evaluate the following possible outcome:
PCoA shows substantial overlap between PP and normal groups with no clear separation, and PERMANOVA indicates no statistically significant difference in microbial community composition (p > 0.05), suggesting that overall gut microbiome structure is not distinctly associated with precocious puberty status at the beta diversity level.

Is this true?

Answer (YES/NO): NO